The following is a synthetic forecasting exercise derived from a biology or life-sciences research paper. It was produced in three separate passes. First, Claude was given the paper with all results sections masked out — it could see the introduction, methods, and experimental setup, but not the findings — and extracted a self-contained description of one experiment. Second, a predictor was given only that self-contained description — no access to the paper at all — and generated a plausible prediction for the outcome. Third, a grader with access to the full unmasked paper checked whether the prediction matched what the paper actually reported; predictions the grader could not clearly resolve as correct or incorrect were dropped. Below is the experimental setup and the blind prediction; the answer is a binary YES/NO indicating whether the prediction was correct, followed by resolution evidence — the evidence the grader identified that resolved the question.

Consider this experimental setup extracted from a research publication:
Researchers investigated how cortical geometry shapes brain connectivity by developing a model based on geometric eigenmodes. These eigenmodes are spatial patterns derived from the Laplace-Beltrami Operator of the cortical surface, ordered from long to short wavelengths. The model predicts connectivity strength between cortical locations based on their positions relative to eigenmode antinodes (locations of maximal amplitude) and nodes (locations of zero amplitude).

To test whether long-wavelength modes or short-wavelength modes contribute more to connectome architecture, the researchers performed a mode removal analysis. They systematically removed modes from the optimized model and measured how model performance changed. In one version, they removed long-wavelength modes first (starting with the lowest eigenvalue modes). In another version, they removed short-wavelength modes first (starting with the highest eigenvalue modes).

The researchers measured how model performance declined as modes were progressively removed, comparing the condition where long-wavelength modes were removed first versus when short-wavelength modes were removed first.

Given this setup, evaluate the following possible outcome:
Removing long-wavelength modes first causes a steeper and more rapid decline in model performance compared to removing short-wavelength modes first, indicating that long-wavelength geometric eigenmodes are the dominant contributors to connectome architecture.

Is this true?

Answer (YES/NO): YES